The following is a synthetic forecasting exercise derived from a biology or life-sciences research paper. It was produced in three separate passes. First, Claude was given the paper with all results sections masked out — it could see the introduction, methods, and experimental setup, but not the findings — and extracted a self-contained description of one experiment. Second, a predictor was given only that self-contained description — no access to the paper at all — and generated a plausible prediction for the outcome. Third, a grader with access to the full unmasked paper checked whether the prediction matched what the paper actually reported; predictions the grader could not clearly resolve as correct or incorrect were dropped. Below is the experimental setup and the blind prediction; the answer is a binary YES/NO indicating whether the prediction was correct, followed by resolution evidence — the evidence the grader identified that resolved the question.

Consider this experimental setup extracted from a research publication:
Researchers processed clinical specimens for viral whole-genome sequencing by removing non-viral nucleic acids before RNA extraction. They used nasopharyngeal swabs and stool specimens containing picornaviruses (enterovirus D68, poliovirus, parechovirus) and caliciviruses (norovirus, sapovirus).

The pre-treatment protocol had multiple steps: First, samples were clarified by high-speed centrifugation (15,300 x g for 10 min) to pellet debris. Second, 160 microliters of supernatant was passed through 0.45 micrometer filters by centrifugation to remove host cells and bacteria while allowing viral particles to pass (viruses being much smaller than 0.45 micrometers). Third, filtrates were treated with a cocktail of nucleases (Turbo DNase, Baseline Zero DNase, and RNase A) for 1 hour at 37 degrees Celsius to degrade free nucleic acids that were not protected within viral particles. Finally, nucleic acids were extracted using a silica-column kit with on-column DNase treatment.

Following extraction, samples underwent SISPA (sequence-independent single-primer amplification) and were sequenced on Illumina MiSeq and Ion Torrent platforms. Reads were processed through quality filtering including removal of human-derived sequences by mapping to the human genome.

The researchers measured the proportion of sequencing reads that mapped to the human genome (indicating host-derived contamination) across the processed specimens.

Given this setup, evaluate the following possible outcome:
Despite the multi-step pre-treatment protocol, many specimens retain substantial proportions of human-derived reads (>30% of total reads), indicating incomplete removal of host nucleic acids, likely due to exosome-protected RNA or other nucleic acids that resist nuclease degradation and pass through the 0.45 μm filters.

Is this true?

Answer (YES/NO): YES